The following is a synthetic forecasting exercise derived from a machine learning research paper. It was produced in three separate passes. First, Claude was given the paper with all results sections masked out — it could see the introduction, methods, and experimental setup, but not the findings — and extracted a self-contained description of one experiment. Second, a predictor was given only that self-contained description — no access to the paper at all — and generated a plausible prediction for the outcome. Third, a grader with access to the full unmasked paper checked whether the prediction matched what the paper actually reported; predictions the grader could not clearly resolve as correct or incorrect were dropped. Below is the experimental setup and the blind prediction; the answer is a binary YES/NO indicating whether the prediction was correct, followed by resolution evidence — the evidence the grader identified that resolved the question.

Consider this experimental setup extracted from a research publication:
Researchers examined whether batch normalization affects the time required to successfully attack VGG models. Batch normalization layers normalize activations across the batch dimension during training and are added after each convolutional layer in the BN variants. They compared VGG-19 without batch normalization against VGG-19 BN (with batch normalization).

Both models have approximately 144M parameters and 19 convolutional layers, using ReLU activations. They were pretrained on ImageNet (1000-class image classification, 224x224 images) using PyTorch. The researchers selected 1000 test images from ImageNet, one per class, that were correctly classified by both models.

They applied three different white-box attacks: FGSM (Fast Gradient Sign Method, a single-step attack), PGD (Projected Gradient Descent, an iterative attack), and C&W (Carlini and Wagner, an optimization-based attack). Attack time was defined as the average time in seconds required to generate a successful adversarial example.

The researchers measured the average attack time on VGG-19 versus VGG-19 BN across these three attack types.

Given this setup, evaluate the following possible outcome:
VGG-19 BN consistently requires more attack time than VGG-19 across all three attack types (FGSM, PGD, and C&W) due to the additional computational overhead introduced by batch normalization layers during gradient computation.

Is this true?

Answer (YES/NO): NO